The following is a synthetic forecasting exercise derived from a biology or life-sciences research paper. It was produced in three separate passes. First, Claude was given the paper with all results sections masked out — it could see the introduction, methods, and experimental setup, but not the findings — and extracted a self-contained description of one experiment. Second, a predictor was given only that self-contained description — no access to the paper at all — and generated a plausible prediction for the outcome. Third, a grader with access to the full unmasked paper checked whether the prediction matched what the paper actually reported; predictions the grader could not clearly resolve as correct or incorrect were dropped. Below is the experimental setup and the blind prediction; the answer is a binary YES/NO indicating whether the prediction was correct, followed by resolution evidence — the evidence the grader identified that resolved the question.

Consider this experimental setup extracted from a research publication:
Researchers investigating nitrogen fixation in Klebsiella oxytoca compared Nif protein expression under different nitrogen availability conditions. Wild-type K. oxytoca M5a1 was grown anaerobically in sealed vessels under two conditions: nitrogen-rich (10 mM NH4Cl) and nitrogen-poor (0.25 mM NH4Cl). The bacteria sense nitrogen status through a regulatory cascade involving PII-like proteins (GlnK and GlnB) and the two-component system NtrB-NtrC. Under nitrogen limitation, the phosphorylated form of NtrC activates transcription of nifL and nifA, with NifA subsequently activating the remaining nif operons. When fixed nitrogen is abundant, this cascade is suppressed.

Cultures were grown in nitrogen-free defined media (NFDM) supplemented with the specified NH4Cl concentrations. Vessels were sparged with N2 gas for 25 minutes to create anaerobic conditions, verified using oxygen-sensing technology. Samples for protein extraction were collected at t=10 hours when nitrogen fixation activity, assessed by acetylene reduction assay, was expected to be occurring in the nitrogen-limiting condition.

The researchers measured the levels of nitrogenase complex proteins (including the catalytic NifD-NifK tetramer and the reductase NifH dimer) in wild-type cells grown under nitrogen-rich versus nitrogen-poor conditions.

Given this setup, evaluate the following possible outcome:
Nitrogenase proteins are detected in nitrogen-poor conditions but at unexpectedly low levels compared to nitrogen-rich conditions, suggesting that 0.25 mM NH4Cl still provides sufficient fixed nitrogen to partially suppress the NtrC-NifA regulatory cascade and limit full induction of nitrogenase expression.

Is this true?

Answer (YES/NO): NO